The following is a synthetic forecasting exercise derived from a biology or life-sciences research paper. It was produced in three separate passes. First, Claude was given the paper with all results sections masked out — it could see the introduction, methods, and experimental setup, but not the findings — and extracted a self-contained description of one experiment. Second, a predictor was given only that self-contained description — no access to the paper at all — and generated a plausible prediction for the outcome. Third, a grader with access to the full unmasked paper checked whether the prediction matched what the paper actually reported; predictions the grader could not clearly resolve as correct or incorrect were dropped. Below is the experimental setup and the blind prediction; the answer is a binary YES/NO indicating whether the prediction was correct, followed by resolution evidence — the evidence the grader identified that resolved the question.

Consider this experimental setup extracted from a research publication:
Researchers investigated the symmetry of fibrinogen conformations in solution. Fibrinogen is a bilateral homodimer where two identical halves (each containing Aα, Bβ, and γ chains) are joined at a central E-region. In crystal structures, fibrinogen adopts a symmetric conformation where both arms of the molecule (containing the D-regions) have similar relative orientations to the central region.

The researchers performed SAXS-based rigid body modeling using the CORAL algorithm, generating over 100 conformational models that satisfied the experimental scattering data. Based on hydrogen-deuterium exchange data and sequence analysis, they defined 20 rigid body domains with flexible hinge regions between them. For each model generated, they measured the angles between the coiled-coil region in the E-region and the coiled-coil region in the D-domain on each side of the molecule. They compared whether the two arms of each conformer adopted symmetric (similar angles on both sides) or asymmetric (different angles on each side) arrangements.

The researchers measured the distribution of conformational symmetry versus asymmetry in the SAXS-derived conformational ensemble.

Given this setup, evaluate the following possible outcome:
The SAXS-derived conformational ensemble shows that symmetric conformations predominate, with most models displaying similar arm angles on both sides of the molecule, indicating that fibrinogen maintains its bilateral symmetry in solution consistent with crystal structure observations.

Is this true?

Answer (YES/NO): NO